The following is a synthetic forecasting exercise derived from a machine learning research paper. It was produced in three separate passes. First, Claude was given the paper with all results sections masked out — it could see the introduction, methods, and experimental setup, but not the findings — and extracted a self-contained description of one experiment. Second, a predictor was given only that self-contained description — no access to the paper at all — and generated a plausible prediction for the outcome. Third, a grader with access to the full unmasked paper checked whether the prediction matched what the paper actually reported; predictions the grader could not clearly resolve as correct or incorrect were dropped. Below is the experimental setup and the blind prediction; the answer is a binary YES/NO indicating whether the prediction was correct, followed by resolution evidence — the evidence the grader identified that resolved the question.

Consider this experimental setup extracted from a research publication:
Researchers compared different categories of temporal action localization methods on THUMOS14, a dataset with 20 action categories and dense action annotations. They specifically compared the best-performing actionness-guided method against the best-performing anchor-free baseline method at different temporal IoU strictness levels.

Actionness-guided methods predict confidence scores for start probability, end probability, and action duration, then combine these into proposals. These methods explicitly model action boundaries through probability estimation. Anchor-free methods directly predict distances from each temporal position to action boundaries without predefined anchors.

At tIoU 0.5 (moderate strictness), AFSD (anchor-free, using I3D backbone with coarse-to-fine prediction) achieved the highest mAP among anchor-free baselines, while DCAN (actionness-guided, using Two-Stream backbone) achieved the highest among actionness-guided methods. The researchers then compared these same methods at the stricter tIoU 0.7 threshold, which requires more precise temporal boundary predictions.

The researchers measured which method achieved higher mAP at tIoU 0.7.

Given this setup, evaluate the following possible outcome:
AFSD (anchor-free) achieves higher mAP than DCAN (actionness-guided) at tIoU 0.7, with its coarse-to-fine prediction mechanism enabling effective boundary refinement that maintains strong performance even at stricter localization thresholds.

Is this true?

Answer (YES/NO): NO